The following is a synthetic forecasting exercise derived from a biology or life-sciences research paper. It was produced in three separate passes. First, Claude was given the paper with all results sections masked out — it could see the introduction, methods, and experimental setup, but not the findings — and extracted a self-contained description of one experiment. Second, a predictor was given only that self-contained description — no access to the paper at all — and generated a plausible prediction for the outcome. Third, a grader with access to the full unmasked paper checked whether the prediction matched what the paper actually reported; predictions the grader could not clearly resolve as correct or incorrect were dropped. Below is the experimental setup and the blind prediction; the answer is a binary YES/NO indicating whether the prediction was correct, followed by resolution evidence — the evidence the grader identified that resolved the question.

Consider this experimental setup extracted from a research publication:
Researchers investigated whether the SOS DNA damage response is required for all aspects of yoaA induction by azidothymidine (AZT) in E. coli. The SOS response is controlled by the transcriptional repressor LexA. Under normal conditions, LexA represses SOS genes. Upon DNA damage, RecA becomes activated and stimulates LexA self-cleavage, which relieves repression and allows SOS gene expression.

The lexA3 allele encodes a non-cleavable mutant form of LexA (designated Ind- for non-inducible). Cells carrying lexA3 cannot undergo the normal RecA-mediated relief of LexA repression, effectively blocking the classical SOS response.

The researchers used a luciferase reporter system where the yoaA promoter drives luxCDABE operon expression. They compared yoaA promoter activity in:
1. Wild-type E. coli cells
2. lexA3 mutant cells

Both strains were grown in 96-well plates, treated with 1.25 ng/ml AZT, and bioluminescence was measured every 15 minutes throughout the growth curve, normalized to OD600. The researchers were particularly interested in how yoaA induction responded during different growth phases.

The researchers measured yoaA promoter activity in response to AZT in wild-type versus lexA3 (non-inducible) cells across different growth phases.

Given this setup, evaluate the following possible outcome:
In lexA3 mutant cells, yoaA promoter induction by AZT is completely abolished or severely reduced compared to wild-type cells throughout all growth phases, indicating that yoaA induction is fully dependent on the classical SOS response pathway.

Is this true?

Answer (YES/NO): NO